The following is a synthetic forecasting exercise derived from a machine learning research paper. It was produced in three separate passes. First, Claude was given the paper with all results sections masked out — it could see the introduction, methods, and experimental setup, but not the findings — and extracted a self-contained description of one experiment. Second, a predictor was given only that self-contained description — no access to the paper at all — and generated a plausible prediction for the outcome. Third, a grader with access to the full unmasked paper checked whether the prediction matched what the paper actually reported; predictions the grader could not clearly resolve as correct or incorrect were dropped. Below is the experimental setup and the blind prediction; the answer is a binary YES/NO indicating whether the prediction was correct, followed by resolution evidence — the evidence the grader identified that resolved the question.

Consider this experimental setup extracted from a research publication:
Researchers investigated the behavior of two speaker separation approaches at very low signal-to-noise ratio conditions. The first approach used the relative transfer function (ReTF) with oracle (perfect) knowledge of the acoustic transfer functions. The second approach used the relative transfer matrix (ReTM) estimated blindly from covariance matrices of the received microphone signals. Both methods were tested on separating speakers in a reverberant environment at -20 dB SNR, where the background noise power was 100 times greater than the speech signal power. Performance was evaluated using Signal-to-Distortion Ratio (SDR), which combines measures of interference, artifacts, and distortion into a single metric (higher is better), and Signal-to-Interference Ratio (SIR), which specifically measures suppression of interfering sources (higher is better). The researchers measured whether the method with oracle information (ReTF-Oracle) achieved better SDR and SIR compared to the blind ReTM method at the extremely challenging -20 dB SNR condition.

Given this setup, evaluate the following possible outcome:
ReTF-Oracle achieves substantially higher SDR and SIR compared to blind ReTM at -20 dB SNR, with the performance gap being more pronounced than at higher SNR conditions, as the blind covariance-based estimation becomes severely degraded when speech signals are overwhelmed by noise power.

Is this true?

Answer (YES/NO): NO